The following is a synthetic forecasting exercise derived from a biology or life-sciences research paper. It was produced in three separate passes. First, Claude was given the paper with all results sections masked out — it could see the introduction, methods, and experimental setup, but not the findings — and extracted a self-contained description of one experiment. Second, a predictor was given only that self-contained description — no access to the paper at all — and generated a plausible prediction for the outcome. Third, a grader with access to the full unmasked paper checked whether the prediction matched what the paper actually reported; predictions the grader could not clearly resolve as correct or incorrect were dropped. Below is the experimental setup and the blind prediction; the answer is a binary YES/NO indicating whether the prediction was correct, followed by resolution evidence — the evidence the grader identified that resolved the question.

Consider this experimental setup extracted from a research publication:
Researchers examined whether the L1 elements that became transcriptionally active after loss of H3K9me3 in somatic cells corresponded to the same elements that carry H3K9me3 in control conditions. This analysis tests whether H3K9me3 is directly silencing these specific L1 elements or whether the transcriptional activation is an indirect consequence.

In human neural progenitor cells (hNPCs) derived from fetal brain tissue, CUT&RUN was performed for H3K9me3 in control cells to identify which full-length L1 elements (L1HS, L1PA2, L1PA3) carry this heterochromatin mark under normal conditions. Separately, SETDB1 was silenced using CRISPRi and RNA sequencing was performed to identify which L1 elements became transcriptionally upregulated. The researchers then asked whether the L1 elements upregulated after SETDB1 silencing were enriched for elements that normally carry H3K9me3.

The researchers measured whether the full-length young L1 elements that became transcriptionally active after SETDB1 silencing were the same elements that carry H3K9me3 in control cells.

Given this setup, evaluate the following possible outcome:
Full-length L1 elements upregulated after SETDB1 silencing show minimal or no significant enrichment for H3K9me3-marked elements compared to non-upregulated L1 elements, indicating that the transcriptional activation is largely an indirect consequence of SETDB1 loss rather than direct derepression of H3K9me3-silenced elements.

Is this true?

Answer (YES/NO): NO